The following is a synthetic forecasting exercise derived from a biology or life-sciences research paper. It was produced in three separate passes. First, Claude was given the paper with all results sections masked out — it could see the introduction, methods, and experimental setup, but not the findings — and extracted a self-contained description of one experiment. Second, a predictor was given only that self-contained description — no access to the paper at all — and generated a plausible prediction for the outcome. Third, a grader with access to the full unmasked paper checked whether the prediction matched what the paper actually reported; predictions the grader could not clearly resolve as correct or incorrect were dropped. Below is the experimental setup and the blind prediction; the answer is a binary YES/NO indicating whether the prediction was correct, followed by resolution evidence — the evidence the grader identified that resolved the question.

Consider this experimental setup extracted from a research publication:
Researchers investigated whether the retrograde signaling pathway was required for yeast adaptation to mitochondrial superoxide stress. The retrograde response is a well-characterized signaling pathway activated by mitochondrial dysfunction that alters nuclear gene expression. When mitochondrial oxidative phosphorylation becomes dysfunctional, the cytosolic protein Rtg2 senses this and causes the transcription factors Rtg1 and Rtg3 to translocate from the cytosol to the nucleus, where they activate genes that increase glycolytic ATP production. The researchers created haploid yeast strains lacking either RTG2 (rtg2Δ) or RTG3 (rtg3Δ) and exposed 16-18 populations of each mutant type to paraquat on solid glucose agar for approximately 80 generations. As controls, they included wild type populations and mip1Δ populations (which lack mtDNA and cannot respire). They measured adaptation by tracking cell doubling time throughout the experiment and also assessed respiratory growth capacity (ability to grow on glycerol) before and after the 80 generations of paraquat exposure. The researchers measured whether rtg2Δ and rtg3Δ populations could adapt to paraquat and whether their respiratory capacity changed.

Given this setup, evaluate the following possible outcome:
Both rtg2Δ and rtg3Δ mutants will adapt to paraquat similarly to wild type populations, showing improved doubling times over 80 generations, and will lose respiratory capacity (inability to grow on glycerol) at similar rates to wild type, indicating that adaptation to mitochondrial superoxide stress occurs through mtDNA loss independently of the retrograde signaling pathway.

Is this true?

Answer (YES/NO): NO